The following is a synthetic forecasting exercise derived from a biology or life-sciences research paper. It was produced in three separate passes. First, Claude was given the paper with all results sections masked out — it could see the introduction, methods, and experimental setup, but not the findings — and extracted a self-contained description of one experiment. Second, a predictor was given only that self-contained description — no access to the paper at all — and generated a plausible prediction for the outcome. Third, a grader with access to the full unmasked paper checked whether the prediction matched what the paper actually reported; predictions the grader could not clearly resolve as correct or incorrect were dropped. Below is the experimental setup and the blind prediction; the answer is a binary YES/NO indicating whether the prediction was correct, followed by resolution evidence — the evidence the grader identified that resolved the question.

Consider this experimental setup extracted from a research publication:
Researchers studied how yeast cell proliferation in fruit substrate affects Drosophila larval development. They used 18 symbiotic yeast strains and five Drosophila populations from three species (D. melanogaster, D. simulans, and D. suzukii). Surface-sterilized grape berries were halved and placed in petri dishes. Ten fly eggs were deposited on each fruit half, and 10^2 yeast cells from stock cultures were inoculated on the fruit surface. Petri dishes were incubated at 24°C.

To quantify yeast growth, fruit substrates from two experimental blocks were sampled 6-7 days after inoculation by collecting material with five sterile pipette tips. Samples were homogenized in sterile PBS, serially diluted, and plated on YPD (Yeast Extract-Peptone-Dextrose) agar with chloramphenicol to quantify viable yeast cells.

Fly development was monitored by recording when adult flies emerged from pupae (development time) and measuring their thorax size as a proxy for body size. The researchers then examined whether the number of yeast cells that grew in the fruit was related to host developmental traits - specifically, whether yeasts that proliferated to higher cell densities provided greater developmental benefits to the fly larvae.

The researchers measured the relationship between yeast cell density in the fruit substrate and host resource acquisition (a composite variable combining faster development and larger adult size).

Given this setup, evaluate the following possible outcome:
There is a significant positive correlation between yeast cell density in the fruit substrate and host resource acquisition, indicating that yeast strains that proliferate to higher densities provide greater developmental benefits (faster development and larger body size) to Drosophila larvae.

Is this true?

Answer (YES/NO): NO